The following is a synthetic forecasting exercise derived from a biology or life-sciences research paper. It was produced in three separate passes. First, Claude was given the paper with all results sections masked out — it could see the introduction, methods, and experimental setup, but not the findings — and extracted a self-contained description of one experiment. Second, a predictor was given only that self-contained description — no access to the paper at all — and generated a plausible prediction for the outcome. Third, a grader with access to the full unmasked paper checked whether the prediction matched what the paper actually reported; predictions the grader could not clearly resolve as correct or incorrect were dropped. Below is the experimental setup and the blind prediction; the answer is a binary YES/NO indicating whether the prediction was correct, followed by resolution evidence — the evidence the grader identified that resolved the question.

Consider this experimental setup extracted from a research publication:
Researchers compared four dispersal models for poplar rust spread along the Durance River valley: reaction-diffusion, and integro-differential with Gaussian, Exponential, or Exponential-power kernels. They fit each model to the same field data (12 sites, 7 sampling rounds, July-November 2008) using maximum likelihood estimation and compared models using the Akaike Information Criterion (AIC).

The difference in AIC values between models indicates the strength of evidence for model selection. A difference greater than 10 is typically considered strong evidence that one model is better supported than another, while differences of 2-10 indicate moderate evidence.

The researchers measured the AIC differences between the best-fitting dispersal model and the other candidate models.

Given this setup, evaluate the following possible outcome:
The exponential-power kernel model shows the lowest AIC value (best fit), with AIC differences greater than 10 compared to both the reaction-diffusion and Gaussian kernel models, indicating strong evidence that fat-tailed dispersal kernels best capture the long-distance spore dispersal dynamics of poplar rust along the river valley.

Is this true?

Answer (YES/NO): YES